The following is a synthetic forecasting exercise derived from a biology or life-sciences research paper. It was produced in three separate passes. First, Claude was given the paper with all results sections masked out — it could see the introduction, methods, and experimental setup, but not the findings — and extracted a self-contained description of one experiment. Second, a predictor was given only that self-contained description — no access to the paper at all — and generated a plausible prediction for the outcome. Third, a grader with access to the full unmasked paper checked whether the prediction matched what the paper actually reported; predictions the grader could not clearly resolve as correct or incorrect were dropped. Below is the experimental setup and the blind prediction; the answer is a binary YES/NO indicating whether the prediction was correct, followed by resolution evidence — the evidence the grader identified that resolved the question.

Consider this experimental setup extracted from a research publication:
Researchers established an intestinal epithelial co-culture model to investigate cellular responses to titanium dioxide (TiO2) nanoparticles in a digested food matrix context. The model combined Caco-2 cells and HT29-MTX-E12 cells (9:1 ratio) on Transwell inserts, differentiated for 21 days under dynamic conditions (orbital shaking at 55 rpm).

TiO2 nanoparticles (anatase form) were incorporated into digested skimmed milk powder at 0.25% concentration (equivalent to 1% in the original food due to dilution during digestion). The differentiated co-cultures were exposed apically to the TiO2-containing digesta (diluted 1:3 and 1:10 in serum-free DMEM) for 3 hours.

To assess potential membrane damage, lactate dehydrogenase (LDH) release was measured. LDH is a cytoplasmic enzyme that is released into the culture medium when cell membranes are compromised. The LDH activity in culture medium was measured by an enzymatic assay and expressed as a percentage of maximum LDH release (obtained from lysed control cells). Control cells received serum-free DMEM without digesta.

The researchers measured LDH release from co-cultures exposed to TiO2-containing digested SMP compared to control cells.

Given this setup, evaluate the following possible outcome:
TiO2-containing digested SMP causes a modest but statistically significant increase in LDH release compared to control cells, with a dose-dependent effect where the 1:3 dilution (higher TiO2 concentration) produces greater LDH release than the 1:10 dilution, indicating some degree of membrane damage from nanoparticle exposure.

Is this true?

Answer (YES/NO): NO